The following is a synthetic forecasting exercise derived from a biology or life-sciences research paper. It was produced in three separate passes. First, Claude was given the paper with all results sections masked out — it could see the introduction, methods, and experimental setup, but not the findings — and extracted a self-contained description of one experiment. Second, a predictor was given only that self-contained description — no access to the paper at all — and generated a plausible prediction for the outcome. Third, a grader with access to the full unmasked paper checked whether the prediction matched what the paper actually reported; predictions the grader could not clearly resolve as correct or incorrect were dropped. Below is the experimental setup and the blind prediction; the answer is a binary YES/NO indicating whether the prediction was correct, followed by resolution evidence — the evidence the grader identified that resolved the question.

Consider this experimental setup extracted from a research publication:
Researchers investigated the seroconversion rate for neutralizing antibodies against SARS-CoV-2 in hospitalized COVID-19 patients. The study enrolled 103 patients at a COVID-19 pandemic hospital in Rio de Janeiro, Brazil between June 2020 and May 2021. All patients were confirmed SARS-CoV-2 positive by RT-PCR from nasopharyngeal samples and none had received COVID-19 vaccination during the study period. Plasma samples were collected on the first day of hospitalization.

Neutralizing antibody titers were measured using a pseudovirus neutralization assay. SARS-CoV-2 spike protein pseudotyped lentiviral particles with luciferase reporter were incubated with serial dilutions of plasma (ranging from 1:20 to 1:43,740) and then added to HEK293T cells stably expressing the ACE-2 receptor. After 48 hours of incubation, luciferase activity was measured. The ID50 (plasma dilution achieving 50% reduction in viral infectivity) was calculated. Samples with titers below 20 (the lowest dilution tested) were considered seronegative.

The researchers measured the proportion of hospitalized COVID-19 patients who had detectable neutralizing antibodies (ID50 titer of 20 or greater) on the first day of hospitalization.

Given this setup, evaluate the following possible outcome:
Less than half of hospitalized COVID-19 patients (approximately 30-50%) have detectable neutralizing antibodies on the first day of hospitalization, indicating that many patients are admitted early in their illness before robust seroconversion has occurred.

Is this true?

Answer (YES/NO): NO